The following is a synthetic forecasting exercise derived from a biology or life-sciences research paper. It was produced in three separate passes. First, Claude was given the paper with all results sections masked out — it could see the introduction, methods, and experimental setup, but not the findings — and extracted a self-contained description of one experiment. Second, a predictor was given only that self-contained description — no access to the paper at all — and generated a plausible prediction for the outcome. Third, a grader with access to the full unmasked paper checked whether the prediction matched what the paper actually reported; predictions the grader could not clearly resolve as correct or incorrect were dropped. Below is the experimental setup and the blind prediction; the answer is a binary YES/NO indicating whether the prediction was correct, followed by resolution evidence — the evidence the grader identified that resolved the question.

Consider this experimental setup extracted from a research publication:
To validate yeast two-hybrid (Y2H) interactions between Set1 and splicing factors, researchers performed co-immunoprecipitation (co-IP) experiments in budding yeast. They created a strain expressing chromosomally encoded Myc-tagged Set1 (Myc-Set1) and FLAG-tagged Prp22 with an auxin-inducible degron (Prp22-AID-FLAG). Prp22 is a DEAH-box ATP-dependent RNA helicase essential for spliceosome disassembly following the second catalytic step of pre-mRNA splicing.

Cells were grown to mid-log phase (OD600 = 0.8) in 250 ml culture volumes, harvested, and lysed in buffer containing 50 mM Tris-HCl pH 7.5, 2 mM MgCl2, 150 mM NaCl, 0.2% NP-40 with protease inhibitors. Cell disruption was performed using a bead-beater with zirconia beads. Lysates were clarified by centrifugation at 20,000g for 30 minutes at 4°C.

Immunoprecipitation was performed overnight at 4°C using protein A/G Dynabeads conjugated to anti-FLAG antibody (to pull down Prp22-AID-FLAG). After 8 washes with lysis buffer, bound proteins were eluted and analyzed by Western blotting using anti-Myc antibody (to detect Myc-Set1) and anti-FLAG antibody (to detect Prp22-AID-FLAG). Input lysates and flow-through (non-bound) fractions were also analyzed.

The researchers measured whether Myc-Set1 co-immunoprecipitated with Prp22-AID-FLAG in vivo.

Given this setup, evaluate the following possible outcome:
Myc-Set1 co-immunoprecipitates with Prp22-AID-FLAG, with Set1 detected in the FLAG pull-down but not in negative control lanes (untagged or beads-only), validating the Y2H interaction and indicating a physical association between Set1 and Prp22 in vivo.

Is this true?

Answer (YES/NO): YES